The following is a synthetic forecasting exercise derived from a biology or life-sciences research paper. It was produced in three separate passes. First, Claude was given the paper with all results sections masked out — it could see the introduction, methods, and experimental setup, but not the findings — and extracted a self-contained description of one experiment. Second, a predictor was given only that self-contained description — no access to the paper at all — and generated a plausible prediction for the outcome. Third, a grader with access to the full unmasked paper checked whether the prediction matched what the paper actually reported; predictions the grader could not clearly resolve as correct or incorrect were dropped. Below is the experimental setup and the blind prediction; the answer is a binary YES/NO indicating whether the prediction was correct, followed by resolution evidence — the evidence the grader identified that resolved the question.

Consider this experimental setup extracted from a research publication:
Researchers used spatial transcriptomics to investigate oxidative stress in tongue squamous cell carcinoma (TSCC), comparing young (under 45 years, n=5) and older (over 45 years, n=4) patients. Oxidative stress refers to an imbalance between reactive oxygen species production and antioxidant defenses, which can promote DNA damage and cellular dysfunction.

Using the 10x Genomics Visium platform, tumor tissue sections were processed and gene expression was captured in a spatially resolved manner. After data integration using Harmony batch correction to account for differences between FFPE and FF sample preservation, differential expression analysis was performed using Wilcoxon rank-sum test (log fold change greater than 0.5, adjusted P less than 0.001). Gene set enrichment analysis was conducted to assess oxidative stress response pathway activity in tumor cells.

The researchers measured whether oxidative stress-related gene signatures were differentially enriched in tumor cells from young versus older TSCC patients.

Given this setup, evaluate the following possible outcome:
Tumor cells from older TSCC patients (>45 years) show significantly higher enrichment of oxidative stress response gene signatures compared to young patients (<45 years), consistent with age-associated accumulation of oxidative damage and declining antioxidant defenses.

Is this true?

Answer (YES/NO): NO